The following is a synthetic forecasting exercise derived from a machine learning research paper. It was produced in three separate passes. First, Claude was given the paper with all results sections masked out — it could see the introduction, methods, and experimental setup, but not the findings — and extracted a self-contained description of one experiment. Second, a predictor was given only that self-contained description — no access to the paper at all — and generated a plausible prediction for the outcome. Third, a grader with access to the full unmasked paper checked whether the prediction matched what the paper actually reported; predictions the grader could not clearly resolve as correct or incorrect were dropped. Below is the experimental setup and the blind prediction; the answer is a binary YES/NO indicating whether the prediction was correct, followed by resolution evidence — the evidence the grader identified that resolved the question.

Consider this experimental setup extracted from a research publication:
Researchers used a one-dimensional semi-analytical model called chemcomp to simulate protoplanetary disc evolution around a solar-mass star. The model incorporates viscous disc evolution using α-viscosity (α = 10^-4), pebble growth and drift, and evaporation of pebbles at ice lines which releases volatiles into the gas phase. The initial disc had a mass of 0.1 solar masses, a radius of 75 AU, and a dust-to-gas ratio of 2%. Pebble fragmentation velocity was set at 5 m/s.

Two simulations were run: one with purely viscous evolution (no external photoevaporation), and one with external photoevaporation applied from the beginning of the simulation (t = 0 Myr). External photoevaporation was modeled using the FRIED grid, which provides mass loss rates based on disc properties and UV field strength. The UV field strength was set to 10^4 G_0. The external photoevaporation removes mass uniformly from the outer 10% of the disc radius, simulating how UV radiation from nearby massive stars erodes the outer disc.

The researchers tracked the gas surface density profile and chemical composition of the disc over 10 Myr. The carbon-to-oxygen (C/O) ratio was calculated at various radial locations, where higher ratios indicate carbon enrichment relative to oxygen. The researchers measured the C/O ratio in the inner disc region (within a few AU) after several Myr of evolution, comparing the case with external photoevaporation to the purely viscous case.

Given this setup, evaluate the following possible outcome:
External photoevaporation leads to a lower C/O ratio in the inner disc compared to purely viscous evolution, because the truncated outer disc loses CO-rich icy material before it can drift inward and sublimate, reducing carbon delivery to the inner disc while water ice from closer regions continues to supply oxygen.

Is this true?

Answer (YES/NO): NO